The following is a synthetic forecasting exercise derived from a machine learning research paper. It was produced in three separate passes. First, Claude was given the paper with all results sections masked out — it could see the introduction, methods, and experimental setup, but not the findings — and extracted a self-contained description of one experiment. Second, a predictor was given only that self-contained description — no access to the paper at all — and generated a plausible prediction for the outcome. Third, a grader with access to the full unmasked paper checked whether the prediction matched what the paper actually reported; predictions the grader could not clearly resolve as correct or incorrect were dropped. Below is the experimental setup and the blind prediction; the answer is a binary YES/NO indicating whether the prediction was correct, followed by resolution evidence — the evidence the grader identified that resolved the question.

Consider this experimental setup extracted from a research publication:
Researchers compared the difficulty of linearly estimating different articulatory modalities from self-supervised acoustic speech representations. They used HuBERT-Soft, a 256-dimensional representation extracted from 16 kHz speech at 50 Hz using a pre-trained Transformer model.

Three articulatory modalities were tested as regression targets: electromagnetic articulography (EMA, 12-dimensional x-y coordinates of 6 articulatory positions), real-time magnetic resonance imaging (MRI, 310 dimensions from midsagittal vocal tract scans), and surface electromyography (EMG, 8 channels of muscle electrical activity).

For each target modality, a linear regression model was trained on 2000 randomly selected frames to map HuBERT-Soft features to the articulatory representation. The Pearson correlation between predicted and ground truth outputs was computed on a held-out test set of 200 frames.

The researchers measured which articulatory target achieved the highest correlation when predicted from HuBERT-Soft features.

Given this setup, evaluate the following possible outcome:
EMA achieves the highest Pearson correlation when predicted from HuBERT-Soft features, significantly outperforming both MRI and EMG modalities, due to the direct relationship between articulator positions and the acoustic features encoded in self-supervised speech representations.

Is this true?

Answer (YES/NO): YES